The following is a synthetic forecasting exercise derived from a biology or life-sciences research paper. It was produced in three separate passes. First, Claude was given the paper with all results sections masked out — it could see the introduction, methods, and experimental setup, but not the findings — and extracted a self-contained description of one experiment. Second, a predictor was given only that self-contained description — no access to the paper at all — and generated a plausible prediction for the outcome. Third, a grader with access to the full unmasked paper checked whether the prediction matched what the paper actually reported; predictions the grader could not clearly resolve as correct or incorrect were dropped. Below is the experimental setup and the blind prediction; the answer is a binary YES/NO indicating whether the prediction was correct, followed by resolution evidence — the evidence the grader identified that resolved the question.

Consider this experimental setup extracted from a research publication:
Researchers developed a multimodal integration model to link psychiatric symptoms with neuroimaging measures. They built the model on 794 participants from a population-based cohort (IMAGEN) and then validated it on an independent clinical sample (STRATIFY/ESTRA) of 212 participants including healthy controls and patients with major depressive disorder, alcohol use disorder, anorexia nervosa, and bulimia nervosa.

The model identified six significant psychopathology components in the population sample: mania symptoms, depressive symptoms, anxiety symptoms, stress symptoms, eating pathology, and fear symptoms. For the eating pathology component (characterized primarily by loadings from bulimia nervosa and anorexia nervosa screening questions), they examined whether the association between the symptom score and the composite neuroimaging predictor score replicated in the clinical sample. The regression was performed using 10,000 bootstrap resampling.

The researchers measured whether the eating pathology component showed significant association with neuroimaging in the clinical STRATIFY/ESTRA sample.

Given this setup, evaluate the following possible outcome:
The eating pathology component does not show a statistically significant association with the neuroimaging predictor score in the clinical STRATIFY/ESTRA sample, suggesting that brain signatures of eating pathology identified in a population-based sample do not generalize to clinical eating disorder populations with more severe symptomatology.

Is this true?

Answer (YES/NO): NO